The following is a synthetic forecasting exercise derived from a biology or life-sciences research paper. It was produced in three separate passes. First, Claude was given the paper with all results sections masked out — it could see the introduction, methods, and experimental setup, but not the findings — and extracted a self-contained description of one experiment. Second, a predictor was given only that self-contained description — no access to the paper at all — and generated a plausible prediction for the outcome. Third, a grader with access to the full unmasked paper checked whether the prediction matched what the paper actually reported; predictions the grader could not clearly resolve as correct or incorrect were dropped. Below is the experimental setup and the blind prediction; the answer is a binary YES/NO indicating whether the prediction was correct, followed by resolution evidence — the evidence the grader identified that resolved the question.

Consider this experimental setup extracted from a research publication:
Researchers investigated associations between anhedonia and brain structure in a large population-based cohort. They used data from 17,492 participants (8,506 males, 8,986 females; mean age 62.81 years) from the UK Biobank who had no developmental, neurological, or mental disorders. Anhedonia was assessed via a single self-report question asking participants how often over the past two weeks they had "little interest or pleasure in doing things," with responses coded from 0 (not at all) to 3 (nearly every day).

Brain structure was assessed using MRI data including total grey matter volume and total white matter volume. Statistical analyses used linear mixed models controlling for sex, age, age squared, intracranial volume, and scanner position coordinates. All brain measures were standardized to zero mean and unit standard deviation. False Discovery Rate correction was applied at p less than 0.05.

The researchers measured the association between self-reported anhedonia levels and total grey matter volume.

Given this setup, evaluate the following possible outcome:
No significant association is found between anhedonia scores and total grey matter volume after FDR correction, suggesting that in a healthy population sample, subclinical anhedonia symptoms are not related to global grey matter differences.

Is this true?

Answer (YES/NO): NO